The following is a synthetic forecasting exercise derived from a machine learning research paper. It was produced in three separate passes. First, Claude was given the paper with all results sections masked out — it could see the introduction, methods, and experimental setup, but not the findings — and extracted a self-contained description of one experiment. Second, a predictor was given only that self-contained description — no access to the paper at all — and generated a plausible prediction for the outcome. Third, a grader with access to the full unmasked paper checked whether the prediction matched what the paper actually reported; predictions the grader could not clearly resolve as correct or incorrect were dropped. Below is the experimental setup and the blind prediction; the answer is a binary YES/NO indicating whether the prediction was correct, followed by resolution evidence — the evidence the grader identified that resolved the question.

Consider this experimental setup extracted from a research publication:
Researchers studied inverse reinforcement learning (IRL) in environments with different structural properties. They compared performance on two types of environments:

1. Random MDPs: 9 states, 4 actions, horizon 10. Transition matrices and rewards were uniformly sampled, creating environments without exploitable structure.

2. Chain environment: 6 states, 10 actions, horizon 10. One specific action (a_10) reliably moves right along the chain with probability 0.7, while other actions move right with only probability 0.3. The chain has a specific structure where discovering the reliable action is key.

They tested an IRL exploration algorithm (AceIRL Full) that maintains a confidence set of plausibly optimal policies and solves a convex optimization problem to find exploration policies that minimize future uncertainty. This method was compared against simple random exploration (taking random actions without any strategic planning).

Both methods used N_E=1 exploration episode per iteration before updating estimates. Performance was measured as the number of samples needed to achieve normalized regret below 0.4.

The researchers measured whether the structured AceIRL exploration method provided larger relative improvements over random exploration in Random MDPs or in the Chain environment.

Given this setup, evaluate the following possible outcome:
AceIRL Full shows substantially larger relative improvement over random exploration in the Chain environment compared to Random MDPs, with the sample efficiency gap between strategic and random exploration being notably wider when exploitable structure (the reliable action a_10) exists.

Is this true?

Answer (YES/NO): YES